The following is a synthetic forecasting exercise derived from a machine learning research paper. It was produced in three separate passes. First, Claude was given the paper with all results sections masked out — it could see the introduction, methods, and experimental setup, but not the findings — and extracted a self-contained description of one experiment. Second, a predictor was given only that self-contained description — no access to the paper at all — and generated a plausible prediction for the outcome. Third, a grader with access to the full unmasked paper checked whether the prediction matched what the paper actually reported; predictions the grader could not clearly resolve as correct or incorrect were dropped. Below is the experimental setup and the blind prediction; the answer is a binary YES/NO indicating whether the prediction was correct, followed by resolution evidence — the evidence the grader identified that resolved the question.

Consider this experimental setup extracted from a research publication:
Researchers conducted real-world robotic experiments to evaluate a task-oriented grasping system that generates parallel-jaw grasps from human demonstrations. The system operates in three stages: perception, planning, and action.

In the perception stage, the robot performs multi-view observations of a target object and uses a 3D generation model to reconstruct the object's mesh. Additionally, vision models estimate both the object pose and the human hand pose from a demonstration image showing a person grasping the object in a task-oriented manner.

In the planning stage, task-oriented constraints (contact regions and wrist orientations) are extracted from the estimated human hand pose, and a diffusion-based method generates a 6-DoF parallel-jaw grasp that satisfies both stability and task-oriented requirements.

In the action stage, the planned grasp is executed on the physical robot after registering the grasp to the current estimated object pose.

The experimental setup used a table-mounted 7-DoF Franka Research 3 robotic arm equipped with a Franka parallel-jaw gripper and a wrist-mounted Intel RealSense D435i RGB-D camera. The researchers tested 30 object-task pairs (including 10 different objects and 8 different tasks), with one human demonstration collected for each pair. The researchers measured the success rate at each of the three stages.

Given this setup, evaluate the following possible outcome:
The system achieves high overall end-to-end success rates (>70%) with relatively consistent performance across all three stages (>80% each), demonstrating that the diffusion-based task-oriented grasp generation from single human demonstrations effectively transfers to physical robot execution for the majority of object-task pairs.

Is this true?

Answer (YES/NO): NO